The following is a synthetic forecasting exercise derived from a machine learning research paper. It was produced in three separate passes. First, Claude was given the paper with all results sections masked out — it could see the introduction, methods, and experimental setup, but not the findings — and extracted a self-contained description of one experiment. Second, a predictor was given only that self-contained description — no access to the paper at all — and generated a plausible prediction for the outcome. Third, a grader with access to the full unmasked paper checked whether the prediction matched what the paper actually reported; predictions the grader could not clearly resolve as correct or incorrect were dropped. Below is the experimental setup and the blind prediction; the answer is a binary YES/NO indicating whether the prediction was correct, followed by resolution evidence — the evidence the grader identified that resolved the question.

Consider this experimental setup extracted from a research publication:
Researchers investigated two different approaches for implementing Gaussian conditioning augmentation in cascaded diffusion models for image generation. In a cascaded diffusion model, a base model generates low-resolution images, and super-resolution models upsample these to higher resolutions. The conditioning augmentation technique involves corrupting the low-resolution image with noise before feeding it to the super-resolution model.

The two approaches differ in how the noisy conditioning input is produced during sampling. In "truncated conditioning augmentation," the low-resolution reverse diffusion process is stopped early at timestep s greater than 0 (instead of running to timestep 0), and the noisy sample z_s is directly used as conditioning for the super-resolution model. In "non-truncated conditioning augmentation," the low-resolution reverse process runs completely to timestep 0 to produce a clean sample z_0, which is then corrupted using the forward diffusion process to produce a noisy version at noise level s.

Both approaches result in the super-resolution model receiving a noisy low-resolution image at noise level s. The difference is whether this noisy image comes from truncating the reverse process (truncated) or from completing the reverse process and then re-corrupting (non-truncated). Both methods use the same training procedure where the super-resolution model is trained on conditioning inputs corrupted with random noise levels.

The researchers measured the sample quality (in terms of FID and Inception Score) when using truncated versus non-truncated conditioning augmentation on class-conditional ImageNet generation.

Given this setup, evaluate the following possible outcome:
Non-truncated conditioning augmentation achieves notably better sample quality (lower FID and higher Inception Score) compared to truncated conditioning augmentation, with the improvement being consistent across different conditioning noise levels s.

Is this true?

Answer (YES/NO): NO